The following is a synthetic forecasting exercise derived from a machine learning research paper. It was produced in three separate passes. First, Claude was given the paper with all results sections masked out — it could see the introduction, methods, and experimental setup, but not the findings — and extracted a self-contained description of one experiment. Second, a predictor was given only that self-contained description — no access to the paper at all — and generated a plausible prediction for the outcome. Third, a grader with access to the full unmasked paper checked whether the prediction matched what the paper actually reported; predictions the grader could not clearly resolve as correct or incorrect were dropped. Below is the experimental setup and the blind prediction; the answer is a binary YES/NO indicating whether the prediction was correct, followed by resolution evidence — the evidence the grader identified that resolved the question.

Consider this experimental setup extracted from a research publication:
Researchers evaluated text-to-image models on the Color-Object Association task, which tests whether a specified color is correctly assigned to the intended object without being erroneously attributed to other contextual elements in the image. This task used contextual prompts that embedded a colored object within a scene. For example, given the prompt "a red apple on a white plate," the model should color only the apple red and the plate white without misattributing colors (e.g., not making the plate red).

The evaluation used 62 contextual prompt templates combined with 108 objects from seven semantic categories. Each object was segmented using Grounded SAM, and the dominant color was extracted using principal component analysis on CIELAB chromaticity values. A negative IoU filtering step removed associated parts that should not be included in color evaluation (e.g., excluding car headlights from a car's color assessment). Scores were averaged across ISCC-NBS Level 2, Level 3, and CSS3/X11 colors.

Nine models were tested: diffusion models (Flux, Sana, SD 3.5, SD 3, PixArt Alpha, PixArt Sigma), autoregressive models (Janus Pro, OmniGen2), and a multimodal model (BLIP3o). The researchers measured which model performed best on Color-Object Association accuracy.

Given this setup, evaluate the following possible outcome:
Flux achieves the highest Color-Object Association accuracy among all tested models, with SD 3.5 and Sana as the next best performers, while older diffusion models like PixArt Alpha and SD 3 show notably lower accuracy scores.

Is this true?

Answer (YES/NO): NO